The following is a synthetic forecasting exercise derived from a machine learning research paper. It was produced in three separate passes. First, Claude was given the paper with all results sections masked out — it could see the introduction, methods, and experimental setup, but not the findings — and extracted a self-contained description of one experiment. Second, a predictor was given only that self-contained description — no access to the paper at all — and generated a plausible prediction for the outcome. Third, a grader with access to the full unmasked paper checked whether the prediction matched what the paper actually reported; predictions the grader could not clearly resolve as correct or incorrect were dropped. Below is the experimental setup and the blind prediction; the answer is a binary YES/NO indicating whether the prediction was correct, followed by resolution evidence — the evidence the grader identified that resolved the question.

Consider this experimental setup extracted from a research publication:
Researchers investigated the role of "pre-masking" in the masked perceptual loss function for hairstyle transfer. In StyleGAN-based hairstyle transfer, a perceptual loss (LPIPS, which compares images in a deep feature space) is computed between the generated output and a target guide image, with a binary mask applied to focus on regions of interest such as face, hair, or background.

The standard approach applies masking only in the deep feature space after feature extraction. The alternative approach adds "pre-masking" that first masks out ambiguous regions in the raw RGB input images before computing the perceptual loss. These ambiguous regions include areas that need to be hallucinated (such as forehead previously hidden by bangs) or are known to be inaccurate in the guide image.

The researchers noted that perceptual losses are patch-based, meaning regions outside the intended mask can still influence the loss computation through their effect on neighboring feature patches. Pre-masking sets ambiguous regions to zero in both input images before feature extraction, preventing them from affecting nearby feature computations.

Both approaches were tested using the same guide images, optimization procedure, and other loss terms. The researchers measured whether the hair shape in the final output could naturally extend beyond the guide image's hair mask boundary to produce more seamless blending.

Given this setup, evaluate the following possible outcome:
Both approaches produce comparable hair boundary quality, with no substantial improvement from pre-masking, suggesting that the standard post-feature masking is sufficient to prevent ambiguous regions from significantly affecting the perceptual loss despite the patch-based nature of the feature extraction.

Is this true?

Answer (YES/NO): NO